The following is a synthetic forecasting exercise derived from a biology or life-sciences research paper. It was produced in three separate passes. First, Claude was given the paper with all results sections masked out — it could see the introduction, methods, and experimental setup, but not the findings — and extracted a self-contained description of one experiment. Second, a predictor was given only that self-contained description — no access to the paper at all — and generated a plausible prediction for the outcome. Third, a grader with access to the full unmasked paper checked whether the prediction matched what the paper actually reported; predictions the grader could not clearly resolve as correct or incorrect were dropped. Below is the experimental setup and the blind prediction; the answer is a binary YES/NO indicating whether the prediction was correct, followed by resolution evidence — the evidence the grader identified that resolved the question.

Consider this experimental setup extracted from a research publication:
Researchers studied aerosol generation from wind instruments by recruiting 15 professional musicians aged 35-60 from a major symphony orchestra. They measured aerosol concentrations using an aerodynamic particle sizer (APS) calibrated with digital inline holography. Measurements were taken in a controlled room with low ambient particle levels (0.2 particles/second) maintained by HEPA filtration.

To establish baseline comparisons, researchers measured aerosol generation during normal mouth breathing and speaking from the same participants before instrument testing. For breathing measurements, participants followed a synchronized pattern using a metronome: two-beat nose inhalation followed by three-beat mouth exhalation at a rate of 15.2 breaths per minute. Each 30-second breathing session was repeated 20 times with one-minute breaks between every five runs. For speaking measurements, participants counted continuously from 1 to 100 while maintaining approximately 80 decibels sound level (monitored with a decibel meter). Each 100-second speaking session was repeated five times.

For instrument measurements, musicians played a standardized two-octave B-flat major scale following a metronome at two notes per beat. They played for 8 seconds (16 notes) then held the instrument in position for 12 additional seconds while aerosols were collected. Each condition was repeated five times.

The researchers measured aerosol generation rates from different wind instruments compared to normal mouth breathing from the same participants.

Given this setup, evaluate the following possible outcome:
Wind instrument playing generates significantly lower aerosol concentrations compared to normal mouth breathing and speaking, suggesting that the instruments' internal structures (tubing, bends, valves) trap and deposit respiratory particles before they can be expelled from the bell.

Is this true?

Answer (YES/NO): NO